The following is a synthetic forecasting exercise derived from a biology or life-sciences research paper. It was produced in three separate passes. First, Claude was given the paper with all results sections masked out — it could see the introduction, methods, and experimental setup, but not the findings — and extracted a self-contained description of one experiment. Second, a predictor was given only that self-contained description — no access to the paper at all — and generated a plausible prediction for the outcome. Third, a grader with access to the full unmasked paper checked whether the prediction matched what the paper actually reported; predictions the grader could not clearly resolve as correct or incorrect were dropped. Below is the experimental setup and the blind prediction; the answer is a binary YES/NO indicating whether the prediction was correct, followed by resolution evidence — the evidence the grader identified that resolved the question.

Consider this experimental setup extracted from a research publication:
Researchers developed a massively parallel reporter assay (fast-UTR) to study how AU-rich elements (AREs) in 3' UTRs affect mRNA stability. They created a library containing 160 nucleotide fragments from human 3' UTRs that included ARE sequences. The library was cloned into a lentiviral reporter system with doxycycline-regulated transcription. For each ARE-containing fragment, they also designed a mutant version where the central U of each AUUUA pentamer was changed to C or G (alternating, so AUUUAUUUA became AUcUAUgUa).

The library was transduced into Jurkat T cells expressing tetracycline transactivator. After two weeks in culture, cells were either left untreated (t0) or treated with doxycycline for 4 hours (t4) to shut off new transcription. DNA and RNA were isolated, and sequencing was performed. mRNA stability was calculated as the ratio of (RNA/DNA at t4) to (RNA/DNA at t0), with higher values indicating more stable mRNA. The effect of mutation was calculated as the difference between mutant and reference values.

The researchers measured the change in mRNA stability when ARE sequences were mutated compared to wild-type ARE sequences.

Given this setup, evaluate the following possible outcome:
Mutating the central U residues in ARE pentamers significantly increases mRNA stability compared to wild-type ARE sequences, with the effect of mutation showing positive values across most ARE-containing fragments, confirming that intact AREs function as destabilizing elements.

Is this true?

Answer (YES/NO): YES